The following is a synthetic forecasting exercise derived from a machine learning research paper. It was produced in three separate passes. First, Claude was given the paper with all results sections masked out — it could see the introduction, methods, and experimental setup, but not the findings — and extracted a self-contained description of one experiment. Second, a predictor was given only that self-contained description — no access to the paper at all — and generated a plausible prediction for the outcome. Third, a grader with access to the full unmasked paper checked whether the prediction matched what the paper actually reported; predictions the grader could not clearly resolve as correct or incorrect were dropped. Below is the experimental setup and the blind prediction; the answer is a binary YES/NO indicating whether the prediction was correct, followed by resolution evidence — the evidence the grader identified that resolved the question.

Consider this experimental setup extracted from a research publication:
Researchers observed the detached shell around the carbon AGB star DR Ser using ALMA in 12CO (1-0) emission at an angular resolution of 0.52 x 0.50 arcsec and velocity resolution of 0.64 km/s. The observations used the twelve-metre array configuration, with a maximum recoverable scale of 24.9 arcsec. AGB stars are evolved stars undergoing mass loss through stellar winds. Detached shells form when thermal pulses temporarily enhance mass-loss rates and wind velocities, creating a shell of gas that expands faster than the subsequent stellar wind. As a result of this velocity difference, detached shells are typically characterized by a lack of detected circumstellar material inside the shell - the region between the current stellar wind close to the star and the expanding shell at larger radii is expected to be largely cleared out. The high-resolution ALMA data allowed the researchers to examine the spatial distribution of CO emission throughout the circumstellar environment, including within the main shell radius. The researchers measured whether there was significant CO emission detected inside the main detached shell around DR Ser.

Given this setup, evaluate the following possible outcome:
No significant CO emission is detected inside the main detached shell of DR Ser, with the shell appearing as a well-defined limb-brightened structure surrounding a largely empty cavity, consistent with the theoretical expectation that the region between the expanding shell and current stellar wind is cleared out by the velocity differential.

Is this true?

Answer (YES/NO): NO